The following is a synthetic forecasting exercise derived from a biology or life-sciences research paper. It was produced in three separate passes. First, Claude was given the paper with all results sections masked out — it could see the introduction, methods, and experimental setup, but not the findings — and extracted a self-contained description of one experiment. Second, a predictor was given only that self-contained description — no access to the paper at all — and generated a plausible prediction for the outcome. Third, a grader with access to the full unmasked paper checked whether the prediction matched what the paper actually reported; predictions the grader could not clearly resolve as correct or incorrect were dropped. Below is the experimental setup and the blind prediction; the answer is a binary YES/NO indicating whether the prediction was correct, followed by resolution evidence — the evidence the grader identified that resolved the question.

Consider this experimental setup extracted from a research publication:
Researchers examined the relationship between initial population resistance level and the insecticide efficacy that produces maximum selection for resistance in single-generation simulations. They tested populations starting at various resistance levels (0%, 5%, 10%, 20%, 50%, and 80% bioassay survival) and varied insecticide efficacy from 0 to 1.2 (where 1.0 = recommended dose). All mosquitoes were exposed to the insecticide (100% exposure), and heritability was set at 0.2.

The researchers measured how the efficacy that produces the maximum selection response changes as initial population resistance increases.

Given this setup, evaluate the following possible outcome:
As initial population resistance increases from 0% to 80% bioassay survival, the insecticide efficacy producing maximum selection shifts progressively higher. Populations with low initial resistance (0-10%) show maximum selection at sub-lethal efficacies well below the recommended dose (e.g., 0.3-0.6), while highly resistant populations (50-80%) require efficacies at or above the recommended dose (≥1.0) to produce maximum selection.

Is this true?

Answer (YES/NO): NO